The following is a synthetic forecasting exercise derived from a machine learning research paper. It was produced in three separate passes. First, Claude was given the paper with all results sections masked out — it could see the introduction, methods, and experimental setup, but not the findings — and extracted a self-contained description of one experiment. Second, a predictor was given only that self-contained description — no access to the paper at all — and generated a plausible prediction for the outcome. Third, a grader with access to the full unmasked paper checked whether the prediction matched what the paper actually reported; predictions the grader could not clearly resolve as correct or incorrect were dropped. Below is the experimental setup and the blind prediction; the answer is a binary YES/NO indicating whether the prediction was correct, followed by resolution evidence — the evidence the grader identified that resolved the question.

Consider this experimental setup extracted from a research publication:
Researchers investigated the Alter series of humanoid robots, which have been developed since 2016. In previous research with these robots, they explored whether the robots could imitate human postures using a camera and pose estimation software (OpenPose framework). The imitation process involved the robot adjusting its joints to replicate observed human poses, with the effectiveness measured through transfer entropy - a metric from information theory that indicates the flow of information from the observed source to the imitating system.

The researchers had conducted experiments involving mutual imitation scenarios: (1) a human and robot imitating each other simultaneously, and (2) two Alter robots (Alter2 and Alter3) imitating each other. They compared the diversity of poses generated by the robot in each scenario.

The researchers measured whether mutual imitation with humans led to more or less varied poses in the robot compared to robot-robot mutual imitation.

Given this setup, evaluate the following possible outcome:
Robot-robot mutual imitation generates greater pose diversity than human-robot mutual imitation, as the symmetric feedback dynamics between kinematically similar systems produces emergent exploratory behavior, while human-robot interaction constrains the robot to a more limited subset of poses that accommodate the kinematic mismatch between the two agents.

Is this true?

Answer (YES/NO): NO